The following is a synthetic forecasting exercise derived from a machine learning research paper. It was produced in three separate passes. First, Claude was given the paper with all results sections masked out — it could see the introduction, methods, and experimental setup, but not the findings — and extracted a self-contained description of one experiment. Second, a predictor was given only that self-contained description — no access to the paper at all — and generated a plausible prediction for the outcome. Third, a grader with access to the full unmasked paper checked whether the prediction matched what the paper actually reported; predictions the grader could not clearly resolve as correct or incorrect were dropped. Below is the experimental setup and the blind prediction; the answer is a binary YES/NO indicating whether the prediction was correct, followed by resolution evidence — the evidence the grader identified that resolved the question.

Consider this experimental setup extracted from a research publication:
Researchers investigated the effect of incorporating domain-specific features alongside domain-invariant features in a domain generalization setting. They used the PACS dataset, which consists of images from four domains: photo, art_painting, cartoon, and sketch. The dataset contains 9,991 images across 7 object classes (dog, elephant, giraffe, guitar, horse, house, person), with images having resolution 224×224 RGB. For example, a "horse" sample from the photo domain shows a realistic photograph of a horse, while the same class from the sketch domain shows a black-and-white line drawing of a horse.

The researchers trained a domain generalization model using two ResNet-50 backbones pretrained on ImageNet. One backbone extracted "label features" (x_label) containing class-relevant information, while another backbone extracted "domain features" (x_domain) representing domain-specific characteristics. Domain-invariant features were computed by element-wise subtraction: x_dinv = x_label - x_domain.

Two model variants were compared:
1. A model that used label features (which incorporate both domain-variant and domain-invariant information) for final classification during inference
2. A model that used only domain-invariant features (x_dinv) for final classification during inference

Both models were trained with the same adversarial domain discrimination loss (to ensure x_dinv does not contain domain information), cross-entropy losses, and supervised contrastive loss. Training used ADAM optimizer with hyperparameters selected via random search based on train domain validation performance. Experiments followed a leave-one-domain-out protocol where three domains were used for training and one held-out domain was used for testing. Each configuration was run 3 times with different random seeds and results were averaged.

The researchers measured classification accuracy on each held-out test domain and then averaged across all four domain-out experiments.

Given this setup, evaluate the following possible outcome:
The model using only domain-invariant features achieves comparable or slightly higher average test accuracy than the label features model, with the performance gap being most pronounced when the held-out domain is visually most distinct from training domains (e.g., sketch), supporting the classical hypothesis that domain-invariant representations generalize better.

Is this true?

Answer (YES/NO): NO